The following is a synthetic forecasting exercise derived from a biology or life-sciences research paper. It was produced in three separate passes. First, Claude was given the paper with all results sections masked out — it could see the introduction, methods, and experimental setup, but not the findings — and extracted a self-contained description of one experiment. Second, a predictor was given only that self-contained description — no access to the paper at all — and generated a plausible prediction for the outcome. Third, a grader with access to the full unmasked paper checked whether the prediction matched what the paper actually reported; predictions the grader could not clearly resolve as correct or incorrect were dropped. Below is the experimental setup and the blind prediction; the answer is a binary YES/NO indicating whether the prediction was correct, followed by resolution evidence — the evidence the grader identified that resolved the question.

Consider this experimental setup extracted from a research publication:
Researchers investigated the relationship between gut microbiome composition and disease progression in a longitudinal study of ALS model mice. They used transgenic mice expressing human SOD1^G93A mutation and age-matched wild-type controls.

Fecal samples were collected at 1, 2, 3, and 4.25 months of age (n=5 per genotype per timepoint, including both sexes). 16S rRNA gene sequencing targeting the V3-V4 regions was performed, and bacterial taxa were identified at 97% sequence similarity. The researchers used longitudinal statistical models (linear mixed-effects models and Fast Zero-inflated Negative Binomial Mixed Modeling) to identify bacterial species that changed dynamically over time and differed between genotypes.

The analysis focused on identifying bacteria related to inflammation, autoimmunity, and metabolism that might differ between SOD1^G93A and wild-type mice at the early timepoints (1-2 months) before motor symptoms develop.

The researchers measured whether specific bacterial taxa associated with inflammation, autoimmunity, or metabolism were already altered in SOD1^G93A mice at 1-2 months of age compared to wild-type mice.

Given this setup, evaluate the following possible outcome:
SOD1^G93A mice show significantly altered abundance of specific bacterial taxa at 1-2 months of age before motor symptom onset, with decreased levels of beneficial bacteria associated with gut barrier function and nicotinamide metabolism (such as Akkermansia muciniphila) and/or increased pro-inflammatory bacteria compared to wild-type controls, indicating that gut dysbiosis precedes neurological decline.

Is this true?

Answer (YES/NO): NO